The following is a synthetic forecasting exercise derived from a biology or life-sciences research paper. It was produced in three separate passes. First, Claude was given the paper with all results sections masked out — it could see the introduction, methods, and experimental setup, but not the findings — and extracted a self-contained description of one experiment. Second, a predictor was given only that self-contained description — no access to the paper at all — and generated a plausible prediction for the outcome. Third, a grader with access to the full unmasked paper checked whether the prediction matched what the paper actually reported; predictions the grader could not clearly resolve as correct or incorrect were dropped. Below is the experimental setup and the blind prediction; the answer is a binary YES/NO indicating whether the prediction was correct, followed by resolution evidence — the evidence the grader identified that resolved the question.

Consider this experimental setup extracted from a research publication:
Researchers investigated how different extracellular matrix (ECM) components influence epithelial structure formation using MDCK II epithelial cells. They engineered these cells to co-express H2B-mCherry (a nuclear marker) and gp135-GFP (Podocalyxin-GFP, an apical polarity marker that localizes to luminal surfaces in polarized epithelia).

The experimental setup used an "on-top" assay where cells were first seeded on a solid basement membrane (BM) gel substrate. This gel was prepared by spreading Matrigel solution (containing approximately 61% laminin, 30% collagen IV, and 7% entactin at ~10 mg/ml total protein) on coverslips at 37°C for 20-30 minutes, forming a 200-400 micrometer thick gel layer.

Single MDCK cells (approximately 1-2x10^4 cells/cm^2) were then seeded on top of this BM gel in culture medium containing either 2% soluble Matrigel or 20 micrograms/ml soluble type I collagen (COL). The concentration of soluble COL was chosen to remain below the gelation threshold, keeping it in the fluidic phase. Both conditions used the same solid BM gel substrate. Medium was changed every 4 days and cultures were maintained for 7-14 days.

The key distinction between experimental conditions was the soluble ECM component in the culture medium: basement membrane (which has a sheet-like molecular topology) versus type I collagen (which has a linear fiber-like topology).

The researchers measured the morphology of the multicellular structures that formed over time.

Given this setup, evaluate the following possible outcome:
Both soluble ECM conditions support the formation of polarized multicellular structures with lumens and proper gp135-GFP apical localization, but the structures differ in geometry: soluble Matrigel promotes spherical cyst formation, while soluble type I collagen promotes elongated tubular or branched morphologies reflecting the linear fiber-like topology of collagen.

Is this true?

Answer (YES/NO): YES